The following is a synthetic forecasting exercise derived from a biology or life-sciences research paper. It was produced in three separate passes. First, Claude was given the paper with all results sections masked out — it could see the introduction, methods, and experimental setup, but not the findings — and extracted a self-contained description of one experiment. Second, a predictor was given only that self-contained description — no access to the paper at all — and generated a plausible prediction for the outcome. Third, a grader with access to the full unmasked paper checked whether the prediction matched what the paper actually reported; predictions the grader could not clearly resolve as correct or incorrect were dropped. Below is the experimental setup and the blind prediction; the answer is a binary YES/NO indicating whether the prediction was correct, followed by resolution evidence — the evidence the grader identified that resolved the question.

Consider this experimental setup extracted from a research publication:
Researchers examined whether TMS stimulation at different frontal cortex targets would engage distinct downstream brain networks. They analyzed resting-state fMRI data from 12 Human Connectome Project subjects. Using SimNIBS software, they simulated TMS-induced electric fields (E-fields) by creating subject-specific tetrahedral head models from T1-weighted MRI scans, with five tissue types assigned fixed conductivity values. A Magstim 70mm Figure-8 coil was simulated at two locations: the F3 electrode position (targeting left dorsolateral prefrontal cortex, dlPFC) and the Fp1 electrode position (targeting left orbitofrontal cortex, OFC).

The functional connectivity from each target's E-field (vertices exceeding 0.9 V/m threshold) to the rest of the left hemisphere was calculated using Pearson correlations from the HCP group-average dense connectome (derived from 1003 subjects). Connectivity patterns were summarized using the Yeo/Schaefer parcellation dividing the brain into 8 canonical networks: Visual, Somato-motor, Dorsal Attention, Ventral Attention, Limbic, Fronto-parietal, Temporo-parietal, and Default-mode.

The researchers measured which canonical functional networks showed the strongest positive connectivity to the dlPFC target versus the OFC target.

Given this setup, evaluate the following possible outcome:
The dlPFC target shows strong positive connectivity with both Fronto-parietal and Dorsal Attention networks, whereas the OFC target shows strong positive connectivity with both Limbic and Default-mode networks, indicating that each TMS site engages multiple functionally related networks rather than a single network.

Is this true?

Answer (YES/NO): NO